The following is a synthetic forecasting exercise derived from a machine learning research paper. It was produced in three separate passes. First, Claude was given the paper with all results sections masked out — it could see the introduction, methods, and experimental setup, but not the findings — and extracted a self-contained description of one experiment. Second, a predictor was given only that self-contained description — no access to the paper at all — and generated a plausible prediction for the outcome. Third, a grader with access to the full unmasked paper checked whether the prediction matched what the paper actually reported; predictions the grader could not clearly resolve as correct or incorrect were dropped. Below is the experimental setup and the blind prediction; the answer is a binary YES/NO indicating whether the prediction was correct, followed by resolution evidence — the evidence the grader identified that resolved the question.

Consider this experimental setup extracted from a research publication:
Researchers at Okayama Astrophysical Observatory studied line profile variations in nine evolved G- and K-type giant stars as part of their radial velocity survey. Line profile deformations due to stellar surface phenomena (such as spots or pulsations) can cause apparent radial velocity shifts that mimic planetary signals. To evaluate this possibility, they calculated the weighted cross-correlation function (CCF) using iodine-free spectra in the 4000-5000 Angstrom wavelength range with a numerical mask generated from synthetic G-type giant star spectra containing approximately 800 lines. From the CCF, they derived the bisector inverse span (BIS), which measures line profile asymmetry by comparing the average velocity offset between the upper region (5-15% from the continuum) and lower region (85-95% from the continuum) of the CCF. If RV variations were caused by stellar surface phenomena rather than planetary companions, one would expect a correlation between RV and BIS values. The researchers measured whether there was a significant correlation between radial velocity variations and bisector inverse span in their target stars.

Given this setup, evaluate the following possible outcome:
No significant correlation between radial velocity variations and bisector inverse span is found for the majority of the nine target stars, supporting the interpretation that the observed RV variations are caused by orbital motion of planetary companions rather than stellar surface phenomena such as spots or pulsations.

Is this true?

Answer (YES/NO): YES